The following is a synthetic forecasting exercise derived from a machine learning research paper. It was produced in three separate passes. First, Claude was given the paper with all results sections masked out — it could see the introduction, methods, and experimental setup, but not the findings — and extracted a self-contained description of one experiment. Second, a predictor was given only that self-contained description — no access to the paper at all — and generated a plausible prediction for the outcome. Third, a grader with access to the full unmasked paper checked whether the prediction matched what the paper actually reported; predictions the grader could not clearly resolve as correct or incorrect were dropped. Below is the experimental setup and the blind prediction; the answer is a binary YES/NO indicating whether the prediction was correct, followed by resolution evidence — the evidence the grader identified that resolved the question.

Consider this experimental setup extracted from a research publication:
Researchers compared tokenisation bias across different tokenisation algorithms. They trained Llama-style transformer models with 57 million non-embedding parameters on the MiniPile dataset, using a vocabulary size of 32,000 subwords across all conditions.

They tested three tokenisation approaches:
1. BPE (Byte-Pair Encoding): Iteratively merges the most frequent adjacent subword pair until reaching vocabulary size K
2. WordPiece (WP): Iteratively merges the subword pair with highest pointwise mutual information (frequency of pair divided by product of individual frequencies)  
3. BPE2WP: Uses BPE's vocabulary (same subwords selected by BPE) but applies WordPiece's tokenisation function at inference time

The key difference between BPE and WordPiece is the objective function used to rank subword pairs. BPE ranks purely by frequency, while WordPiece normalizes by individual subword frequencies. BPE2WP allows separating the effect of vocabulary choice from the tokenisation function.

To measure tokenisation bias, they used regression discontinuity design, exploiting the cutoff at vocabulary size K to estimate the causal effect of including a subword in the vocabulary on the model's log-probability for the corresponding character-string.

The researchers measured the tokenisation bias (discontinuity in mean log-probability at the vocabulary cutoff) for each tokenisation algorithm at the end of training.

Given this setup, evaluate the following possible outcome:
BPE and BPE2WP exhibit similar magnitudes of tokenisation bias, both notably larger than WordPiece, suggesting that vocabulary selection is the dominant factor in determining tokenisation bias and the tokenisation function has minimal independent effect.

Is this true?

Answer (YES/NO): NO